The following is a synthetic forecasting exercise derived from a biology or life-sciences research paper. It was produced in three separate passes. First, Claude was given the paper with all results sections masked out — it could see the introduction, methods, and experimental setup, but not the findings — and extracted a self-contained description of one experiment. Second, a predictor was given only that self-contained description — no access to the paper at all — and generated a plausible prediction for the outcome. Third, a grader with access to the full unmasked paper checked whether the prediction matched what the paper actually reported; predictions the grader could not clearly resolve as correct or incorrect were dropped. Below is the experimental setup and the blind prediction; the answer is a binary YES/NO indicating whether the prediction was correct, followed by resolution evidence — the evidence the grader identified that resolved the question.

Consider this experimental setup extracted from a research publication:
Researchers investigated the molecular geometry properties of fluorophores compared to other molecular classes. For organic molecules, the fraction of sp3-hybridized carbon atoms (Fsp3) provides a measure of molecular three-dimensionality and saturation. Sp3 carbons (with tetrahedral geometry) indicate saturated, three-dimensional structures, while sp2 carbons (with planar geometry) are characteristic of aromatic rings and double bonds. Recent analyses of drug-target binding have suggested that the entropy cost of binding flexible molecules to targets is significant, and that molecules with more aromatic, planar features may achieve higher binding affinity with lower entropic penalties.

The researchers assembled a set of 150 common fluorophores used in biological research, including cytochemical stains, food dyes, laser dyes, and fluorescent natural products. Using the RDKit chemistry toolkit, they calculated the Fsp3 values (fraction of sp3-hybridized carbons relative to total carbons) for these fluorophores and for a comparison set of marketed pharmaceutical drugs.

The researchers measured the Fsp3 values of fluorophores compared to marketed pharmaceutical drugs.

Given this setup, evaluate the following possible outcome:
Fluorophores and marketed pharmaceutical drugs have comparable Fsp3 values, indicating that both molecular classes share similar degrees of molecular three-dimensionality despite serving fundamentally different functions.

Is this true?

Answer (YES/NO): YES